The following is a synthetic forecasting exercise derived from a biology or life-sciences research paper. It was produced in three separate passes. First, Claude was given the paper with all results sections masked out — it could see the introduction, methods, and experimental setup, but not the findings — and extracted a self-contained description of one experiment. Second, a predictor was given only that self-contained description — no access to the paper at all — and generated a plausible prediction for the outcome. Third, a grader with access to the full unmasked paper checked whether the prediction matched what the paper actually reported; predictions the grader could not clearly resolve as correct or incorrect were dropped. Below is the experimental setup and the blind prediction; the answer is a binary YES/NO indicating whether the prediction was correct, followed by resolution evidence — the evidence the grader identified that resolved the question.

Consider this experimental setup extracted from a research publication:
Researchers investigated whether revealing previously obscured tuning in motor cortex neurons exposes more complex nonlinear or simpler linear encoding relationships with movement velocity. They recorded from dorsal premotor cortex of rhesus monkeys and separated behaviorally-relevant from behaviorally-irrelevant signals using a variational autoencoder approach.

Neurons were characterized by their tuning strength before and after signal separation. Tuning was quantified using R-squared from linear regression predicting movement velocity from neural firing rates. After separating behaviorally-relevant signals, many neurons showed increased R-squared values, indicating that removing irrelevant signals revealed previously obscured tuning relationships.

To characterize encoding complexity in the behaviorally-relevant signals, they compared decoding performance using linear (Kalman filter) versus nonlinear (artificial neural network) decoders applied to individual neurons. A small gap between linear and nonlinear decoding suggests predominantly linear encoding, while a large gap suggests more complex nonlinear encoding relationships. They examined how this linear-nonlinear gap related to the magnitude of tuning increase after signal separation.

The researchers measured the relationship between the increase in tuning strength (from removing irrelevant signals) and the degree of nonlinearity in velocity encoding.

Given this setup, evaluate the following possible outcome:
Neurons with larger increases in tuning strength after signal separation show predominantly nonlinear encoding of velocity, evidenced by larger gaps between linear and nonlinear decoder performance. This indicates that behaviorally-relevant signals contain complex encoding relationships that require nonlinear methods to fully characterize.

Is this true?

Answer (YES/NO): YES